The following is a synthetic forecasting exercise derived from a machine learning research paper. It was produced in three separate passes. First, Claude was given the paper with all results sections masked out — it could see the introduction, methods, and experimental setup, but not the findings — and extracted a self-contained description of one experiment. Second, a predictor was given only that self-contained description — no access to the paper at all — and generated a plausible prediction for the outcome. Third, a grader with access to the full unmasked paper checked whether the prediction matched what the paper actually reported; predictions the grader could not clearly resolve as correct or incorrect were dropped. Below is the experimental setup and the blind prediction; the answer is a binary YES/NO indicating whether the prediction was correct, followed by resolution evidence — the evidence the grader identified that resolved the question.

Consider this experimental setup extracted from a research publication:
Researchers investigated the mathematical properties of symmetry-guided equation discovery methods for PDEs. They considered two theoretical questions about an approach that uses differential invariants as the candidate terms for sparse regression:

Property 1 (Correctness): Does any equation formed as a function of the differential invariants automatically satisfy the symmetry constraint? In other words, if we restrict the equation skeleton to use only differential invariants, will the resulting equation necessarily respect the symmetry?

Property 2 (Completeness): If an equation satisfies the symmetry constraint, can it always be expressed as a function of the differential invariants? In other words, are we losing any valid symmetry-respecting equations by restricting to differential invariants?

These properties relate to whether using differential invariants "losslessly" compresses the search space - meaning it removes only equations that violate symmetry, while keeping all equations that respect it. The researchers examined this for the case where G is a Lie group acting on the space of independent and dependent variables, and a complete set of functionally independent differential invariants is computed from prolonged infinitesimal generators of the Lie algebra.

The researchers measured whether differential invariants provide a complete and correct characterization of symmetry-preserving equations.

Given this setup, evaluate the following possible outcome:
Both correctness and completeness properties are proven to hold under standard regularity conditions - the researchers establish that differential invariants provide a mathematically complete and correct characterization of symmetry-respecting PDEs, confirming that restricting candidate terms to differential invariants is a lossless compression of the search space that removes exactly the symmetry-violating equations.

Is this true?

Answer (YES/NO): YES